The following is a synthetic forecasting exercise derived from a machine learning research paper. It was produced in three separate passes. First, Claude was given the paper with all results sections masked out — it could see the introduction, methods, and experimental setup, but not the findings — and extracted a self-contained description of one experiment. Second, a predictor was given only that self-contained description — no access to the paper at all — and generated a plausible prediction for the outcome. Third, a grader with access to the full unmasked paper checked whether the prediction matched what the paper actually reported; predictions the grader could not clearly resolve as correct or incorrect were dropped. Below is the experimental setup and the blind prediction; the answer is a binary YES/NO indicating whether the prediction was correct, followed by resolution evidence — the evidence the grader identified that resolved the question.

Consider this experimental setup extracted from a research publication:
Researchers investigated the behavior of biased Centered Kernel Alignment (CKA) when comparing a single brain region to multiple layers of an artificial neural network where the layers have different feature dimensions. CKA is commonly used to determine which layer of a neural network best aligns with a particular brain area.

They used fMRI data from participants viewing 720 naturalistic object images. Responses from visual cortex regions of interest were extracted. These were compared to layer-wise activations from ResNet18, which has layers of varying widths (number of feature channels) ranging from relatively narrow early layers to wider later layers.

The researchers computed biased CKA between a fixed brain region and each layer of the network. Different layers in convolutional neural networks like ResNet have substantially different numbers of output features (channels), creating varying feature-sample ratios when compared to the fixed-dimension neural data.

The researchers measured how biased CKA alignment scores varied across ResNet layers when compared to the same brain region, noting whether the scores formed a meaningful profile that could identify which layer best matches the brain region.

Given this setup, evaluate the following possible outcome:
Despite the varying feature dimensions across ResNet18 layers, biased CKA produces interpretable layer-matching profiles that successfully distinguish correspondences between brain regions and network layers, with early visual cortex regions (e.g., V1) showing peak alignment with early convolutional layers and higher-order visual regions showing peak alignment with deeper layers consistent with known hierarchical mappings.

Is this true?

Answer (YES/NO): NO